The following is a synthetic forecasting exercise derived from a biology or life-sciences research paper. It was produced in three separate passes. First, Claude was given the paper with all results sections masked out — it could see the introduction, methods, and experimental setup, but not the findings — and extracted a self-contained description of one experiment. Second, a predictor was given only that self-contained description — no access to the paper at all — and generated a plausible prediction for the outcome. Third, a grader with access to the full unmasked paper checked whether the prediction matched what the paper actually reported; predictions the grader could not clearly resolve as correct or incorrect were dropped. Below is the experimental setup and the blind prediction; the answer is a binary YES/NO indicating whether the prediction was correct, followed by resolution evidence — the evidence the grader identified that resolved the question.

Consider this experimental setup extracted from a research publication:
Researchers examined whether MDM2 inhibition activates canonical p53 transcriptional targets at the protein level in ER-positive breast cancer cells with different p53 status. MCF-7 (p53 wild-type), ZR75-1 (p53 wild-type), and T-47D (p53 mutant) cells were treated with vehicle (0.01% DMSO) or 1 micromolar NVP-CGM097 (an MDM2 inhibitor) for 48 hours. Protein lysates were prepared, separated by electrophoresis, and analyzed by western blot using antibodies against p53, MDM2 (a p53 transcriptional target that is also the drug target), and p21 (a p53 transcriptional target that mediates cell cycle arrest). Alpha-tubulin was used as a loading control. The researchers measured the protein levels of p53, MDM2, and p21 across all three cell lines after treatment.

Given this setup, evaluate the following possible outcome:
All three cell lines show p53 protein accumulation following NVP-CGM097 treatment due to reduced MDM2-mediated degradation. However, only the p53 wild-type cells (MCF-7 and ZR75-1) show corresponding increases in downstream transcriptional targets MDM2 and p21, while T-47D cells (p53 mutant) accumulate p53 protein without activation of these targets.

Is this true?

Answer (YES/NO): NO